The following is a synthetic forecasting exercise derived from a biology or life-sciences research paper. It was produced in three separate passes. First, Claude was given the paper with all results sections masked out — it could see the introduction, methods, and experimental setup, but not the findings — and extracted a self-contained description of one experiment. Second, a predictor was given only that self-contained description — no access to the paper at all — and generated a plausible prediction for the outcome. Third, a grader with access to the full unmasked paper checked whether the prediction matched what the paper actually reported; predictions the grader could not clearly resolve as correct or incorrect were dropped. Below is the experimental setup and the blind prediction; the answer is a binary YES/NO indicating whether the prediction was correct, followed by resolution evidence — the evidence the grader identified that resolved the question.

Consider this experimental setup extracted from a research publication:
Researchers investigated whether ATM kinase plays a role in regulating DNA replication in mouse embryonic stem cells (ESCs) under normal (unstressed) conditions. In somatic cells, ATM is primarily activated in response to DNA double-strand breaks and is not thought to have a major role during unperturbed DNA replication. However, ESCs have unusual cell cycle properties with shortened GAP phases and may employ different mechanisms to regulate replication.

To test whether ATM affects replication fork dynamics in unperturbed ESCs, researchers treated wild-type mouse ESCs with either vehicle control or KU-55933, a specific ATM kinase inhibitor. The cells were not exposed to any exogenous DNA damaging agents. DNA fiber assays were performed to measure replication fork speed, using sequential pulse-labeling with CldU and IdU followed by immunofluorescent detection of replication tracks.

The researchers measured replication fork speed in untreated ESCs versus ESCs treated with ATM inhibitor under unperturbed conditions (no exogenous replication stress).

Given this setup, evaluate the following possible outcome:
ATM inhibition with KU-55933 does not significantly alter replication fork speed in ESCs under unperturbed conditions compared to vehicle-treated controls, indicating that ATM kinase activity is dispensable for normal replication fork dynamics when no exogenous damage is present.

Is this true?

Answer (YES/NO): NO